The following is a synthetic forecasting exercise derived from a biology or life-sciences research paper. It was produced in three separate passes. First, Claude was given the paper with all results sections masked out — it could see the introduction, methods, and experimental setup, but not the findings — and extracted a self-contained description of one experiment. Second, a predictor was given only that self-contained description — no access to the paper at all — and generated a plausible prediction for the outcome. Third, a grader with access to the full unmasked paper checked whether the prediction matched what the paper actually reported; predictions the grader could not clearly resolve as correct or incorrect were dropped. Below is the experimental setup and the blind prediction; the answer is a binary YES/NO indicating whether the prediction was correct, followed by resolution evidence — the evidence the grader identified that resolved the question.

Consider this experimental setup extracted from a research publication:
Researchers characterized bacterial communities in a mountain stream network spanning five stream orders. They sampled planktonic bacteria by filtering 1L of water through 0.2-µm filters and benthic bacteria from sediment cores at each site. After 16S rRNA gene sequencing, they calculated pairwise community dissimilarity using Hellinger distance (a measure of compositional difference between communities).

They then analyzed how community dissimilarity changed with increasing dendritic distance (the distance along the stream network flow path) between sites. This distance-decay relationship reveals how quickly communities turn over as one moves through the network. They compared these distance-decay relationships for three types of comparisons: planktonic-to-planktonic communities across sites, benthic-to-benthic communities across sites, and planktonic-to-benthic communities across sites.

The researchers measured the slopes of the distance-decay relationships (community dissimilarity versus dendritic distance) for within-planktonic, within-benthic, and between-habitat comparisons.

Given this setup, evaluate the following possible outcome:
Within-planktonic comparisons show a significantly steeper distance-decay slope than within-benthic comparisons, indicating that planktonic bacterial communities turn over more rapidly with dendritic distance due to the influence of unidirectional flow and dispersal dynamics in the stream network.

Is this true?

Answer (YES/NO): YES